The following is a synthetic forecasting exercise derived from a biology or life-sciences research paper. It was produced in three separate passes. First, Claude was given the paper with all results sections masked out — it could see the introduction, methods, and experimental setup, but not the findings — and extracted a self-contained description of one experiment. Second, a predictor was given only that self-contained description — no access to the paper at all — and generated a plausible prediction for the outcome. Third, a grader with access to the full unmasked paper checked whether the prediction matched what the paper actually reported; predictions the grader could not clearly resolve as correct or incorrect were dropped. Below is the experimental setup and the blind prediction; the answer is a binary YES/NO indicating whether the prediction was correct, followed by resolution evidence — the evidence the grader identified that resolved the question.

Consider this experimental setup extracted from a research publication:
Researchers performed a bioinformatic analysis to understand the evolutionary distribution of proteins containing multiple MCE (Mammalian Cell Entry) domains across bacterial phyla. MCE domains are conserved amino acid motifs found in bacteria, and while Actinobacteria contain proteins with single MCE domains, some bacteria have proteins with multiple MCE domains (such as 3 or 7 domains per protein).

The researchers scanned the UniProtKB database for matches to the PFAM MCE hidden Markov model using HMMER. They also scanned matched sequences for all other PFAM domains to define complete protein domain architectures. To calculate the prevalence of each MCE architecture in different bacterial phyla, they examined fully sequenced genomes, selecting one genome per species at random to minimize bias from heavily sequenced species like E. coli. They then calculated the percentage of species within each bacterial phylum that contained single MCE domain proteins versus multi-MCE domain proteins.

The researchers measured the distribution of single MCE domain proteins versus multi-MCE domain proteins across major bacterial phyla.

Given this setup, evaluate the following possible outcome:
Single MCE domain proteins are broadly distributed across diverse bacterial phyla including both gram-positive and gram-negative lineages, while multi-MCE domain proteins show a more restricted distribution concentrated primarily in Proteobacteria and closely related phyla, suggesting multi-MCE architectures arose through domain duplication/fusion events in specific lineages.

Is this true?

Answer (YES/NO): YES